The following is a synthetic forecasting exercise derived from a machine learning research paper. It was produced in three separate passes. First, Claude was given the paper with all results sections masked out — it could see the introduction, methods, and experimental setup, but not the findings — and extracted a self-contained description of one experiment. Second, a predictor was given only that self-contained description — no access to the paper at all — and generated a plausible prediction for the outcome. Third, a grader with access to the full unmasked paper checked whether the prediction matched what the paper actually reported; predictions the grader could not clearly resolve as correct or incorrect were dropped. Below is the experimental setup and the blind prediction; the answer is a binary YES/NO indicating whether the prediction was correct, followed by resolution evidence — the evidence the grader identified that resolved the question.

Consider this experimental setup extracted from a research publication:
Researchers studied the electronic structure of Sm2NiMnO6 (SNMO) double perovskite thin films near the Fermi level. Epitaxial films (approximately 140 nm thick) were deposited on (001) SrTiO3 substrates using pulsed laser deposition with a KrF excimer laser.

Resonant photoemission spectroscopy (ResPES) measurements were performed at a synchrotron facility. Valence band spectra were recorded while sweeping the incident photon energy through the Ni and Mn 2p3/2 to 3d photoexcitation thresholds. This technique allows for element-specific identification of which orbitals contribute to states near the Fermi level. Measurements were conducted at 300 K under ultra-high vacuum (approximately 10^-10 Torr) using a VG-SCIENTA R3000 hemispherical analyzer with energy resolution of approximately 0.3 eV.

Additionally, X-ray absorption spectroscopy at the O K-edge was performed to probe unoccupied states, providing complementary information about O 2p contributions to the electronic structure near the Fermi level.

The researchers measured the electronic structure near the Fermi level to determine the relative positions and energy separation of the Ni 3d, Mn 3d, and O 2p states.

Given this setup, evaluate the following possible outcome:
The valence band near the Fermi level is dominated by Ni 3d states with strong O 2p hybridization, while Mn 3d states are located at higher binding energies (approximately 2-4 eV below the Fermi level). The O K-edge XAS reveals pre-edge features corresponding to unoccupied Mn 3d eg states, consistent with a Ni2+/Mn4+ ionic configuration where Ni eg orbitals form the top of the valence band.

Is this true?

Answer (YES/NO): NO